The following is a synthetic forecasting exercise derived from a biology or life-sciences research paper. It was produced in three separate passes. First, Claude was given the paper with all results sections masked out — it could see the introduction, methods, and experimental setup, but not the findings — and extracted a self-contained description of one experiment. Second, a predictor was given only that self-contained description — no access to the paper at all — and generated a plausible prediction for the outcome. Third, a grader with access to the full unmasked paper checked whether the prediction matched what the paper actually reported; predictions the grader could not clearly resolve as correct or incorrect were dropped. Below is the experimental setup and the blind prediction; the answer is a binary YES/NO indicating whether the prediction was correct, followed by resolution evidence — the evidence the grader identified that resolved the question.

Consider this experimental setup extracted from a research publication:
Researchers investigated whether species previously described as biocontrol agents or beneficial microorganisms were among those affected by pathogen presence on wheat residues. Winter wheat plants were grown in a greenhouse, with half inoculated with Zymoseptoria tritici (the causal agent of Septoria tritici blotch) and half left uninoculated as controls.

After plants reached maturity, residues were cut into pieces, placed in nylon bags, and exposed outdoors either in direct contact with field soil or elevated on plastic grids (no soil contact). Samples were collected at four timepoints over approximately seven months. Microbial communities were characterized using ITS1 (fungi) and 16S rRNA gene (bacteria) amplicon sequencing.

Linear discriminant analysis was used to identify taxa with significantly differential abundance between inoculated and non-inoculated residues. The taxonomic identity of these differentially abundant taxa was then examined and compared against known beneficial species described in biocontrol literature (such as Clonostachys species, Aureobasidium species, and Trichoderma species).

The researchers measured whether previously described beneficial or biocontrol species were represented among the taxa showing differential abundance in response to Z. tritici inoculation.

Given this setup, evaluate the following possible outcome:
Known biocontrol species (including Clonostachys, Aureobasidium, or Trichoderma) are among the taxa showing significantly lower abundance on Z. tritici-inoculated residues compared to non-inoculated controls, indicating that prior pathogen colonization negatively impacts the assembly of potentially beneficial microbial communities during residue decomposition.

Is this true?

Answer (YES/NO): NO